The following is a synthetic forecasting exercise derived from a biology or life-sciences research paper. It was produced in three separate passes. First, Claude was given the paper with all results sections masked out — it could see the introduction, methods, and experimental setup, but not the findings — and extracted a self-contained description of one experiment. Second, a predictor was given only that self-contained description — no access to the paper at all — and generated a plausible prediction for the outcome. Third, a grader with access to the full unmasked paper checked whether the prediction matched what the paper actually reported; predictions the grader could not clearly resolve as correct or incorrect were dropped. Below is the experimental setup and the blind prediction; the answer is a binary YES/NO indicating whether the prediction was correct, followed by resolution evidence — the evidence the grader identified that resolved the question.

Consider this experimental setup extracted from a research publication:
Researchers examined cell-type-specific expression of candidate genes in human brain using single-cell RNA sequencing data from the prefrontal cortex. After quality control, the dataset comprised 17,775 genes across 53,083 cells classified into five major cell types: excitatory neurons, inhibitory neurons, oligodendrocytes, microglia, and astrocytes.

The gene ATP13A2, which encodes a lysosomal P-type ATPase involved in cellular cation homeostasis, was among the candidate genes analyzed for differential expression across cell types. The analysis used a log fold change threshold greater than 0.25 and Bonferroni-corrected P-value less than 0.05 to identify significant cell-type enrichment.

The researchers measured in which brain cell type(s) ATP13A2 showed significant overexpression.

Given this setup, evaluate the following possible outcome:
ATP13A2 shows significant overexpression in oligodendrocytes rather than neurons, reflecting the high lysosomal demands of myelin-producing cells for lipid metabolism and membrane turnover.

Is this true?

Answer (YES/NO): NO